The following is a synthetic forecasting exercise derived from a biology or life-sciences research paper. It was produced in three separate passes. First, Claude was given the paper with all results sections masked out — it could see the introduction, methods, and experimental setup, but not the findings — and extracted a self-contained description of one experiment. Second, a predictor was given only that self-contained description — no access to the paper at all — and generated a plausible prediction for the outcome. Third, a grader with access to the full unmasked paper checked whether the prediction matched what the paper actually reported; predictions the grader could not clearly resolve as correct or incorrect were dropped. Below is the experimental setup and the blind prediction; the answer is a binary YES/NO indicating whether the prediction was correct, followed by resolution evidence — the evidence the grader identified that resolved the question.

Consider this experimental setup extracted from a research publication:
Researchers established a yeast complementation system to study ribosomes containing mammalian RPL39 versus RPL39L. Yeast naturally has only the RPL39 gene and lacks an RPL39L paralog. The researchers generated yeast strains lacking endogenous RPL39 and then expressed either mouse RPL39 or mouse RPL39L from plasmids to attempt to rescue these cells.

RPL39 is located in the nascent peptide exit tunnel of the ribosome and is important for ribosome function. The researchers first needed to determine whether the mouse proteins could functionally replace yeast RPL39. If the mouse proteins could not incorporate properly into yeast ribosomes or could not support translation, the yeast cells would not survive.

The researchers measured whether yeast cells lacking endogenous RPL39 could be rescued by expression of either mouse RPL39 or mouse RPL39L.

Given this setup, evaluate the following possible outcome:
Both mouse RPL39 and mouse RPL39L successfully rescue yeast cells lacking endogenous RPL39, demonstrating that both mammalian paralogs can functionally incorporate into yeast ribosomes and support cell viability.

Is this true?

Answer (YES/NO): YES